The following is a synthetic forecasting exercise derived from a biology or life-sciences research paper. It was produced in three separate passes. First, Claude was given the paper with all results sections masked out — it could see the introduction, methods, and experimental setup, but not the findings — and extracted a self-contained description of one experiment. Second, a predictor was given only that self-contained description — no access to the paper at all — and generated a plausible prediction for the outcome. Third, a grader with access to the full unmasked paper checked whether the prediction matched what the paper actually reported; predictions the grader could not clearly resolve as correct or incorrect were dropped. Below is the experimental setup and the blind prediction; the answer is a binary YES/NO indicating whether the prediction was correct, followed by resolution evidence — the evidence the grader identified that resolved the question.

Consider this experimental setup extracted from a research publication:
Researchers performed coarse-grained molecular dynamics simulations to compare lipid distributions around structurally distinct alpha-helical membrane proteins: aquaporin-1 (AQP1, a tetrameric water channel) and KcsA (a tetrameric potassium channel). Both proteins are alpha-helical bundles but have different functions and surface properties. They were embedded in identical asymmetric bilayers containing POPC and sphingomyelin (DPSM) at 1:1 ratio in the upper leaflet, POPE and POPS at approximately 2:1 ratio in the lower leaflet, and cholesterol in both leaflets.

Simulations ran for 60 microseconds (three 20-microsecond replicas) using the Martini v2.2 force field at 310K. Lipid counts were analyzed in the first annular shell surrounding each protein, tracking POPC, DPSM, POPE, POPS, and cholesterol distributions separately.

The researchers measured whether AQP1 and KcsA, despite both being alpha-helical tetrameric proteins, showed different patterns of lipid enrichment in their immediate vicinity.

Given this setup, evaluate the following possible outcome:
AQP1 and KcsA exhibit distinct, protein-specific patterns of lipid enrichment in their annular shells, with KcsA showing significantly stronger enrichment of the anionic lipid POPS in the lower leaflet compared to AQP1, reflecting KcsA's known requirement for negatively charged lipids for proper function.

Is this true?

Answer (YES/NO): NO